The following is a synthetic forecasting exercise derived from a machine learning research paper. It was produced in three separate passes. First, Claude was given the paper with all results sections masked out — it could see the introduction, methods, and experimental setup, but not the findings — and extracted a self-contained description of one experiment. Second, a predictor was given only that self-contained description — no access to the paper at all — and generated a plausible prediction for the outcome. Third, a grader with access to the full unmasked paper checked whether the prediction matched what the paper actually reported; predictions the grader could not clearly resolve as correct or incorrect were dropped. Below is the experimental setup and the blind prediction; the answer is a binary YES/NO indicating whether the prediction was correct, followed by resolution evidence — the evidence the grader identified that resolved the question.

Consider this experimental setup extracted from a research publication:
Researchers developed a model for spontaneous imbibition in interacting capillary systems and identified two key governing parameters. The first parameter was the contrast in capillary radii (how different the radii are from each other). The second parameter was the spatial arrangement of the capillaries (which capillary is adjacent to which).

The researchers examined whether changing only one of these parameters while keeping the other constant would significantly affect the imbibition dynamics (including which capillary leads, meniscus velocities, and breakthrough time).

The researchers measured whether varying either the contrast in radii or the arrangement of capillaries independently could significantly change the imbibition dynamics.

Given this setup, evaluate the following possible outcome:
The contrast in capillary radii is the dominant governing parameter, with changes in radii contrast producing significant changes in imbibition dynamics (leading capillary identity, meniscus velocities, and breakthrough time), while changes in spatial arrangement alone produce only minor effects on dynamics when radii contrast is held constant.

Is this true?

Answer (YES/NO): NO